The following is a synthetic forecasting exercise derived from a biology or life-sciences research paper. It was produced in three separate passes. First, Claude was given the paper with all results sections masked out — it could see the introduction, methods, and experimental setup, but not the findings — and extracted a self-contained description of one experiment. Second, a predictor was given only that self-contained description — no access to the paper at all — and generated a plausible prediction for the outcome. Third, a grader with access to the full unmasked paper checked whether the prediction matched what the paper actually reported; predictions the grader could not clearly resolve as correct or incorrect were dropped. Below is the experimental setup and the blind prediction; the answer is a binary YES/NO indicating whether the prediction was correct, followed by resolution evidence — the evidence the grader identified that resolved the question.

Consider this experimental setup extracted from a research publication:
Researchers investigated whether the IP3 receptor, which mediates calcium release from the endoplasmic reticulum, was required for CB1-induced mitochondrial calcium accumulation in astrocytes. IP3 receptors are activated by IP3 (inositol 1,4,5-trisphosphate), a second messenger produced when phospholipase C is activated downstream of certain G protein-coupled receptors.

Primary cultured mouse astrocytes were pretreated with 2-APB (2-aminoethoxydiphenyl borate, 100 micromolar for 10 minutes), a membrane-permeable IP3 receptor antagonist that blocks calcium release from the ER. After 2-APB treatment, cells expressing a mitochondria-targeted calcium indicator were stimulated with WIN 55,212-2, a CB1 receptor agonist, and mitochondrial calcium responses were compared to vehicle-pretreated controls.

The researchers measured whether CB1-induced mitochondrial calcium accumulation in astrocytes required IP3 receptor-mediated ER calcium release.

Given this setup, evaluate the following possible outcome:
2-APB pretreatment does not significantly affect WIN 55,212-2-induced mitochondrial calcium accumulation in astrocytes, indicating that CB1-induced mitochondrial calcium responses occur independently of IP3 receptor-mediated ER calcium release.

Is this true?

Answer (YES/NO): NO